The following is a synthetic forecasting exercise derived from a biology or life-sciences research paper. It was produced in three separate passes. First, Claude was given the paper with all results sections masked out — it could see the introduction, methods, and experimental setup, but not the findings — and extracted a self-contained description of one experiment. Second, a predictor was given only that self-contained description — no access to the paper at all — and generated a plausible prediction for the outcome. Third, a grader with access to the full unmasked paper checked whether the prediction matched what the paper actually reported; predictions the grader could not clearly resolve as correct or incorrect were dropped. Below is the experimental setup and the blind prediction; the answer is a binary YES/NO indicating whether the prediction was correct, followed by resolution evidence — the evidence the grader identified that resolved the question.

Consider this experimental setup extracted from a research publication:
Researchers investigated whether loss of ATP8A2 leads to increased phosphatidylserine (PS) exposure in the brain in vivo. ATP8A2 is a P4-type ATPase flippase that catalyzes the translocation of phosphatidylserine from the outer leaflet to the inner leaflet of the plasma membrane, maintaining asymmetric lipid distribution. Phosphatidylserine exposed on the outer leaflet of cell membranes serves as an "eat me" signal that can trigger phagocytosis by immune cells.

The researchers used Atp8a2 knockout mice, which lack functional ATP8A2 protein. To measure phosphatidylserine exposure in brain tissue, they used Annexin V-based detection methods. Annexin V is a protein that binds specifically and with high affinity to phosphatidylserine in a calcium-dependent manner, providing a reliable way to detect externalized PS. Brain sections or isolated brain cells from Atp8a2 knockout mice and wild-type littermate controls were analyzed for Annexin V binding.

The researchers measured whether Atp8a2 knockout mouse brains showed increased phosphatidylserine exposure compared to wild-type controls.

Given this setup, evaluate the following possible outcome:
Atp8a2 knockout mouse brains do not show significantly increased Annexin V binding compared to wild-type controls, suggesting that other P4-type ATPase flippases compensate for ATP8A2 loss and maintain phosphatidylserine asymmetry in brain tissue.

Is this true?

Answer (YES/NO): NO